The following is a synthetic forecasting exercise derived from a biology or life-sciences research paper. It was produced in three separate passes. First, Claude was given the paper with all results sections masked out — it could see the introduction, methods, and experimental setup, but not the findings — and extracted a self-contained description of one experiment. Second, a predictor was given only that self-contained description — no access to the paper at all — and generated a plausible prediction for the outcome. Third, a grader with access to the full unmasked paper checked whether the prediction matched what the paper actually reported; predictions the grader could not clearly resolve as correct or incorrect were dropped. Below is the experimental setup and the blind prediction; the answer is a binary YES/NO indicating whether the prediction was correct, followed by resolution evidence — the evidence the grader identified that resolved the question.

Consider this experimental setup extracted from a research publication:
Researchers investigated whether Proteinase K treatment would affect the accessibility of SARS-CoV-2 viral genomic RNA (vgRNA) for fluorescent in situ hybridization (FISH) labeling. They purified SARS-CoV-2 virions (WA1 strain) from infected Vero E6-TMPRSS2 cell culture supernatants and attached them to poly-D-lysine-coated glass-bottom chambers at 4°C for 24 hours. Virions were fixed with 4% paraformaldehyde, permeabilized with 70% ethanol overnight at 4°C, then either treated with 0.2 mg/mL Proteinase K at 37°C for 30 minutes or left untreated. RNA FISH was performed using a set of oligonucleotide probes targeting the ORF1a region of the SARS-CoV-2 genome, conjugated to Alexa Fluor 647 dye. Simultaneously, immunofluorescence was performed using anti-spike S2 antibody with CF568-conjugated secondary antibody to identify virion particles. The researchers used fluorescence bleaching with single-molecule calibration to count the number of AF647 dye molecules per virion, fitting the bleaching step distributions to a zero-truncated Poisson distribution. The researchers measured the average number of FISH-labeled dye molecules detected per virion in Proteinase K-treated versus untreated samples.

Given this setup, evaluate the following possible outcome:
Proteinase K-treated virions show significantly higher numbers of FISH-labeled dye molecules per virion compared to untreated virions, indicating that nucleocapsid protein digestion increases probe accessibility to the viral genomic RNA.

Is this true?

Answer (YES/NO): YES